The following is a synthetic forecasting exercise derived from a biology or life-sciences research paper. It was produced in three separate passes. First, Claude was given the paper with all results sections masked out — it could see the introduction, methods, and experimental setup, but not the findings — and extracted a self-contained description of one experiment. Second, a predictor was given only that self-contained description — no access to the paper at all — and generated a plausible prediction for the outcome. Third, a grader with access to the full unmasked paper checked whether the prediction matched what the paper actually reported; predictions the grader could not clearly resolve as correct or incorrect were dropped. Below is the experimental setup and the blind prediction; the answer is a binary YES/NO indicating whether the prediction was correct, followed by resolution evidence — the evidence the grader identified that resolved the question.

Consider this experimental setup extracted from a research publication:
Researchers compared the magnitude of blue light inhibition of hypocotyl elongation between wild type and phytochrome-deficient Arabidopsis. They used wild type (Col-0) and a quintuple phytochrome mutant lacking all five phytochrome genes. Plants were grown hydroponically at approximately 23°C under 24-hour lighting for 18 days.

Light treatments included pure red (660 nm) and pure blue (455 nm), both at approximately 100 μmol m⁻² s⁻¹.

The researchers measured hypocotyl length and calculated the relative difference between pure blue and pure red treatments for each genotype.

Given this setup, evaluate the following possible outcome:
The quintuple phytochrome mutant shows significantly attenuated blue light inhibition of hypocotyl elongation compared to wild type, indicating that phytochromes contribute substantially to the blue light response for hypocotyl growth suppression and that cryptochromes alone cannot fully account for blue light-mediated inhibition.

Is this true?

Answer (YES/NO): NO